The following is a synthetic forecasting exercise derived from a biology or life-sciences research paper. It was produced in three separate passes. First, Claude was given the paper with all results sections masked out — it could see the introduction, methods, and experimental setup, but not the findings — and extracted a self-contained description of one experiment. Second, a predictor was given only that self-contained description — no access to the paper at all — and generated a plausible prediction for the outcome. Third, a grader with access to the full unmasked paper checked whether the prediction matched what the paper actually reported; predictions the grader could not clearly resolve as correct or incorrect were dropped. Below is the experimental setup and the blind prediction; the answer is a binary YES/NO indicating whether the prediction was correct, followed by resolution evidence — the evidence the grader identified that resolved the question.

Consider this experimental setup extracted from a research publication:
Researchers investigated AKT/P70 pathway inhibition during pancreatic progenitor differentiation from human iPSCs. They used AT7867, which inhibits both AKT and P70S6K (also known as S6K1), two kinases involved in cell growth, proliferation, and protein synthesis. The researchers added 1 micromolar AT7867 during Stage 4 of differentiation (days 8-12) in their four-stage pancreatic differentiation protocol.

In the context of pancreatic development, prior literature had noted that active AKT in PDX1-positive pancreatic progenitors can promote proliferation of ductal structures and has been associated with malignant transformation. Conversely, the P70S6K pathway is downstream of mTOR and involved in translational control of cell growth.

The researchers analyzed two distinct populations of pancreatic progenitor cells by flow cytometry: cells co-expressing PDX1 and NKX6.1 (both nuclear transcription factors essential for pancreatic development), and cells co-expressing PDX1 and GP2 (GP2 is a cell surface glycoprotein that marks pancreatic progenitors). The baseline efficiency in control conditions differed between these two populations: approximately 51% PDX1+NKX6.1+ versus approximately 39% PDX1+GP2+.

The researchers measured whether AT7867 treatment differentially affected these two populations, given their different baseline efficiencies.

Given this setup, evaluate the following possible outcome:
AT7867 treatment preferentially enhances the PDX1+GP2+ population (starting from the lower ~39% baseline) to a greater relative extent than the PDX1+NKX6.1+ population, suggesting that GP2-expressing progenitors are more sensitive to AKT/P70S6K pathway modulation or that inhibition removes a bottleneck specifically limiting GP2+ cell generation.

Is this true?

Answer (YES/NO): NO